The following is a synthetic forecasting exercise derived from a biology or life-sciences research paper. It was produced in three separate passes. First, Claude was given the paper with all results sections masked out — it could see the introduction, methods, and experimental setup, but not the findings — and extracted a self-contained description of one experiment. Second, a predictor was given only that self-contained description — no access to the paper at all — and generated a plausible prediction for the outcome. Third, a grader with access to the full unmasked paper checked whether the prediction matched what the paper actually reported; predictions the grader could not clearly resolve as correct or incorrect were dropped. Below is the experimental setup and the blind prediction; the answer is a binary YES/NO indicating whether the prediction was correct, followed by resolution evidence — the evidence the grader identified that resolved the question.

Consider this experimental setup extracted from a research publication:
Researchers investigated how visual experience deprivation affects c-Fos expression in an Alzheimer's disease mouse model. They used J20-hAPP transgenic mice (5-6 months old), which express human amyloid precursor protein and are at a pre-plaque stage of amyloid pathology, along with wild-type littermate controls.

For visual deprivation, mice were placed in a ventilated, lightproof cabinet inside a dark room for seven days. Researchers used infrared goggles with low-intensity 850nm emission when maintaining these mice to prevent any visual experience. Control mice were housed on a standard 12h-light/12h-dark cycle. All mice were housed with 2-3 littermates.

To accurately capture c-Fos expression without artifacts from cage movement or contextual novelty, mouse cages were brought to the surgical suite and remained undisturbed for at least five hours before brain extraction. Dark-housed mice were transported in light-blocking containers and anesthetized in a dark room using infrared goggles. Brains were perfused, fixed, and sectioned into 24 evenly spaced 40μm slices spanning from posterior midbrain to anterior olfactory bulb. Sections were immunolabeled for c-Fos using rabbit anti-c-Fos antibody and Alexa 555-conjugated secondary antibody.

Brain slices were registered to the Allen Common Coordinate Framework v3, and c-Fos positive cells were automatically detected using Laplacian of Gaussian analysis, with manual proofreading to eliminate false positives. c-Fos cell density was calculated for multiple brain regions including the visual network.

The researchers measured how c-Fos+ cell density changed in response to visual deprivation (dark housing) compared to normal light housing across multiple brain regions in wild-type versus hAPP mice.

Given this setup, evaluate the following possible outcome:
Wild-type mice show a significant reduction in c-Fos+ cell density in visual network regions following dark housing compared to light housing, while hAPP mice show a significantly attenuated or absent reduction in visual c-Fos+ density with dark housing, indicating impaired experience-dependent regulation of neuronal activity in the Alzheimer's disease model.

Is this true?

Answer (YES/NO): NO